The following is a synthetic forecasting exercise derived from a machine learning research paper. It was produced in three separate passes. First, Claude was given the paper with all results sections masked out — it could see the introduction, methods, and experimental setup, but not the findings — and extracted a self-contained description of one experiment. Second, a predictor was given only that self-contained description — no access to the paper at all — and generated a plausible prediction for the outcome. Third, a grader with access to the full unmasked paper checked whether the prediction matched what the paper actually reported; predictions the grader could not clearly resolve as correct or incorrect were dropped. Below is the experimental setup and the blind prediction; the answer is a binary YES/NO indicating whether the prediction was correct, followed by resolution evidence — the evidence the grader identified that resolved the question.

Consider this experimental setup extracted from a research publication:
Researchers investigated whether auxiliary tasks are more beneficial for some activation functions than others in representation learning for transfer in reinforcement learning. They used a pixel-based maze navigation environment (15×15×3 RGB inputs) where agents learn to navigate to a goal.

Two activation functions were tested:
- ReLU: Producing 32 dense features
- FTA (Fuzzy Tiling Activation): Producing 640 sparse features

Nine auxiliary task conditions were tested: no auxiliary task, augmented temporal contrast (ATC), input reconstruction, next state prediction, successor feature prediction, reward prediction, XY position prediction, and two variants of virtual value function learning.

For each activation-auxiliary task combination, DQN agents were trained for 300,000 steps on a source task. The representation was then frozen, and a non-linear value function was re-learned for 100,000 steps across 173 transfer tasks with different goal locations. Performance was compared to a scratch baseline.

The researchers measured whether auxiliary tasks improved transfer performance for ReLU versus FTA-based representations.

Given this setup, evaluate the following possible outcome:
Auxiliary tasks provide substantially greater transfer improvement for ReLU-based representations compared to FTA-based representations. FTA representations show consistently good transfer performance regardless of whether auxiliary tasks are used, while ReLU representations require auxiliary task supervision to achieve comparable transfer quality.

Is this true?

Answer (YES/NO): NO